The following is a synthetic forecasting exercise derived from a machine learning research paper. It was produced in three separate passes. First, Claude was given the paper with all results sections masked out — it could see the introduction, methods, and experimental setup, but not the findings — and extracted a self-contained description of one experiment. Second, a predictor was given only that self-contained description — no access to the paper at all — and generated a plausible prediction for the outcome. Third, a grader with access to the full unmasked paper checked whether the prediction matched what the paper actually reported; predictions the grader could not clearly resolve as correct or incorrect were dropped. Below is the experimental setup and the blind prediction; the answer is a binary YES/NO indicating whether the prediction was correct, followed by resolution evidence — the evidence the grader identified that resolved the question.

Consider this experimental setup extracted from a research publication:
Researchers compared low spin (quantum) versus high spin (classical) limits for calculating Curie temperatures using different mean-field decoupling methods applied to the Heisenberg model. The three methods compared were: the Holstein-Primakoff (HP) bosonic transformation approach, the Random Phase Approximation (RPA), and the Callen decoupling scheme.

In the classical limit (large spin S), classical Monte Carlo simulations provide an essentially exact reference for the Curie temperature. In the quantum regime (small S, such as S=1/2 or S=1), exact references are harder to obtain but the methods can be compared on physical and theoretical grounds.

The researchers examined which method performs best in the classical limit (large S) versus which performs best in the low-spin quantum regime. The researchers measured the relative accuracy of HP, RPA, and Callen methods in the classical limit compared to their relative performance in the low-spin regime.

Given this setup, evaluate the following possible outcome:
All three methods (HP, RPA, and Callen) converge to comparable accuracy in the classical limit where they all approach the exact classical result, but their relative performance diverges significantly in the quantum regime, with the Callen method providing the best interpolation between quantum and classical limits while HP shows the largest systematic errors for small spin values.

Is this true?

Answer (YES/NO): NO